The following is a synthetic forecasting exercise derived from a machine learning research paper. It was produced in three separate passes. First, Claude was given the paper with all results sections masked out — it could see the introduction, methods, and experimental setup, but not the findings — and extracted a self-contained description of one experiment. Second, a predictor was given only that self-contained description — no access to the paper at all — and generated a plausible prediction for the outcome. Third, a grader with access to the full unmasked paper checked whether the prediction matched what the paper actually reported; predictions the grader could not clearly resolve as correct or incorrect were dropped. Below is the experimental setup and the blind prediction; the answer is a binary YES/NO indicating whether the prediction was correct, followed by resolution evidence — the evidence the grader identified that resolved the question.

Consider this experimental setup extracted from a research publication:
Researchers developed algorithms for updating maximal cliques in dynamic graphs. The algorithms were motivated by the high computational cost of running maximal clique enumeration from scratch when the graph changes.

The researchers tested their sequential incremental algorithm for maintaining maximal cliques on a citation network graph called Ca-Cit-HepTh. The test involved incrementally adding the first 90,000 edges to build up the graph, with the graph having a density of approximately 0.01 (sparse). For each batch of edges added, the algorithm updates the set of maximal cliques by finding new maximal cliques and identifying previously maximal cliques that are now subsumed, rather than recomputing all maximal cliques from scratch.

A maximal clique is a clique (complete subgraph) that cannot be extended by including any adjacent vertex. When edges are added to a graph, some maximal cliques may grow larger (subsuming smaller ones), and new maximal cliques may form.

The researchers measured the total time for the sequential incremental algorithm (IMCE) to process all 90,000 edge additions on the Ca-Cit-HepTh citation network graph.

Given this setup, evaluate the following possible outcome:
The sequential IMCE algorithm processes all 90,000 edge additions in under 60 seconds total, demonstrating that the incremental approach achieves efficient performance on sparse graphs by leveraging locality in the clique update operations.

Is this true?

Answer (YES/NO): NO